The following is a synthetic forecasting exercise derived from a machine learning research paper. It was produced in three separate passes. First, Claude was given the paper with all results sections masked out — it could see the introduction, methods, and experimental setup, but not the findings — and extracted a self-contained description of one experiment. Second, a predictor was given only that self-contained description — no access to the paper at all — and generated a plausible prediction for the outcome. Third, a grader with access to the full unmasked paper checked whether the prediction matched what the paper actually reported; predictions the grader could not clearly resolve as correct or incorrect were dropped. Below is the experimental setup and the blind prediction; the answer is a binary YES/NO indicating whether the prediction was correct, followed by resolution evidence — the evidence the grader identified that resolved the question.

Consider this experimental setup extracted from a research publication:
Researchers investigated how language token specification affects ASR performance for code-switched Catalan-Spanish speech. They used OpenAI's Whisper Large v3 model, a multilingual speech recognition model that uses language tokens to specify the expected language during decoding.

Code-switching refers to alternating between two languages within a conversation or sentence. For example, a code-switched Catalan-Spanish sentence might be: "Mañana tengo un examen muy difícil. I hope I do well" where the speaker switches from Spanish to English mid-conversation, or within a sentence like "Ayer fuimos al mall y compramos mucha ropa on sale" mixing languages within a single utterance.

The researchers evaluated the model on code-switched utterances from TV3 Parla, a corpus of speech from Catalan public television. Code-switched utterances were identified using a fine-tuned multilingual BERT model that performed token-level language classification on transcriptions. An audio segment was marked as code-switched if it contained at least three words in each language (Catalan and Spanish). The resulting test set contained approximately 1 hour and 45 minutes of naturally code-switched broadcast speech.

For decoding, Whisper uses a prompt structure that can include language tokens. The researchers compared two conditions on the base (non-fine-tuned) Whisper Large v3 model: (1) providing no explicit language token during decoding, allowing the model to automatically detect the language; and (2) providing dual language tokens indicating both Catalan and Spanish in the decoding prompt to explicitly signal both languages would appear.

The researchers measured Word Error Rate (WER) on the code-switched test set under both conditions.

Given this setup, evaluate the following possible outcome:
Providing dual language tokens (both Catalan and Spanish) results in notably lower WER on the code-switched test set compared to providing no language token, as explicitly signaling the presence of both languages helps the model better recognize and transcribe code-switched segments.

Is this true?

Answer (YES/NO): YES